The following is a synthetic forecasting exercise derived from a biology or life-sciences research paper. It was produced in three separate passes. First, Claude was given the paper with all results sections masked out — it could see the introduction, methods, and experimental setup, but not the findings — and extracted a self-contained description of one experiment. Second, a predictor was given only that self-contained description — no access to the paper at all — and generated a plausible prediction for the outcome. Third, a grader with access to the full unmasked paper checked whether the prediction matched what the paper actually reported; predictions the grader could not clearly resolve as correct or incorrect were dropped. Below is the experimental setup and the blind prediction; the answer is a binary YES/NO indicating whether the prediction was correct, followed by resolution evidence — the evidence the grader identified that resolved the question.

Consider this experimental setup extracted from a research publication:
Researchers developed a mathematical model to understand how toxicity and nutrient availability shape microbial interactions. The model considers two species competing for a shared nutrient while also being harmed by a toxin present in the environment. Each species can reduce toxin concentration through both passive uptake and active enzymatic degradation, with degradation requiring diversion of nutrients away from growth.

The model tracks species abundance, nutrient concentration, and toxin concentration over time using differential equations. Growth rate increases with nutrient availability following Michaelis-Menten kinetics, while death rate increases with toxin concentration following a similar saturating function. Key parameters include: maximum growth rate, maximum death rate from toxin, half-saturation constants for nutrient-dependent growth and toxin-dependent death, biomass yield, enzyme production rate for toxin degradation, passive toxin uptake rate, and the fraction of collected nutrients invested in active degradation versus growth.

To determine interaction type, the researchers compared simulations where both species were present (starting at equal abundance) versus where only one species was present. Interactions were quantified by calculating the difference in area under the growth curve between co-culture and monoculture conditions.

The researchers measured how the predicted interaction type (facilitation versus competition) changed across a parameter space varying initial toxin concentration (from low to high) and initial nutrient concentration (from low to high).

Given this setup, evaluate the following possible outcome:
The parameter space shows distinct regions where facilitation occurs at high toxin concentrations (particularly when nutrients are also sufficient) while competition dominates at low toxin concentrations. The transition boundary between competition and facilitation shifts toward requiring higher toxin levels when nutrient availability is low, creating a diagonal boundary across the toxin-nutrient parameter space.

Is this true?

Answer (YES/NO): NO